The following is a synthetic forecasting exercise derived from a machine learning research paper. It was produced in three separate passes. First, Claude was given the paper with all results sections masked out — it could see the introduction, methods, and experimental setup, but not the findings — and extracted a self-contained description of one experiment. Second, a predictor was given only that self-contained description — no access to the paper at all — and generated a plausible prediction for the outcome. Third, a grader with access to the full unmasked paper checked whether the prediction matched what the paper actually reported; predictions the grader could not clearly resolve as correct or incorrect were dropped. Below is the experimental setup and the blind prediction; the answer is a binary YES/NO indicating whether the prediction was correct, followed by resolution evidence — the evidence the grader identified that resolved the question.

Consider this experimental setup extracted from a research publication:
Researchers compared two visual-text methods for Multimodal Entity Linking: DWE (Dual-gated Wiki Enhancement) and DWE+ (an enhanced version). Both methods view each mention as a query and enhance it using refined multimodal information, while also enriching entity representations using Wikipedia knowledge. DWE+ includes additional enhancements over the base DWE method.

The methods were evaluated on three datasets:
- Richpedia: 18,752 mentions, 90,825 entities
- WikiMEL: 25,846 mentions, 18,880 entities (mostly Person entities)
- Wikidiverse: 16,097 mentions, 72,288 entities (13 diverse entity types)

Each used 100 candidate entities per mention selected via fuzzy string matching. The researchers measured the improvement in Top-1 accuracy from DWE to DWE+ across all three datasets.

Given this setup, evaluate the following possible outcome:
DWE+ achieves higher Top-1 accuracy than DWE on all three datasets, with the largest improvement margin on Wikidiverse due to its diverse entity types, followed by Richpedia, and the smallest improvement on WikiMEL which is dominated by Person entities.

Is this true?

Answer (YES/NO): NO